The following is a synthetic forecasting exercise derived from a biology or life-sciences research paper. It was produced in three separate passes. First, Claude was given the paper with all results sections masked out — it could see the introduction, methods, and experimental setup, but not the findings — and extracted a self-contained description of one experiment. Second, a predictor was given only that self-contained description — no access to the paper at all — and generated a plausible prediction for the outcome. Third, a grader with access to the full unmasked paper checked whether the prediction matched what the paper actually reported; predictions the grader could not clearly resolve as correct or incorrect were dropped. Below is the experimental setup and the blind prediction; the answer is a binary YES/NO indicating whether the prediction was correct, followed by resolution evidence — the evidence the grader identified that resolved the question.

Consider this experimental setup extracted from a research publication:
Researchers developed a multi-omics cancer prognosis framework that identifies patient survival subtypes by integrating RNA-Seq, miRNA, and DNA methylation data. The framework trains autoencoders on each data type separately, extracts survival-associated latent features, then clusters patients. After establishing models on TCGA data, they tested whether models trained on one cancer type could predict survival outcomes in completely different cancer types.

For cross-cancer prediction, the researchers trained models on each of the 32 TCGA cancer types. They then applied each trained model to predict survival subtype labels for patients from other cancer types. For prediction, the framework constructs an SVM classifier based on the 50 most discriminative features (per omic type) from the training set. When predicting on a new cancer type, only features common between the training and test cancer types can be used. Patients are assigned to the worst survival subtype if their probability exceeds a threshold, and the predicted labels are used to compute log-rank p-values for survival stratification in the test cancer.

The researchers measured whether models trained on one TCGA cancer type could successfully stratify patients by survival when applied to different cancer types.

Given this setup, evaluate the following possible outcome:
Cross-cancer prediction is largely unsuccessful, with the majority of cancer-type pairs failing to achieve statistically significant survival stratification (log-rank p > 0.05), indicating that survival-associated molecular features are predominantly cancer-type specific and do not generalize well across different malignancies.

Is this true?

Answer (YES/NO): NO